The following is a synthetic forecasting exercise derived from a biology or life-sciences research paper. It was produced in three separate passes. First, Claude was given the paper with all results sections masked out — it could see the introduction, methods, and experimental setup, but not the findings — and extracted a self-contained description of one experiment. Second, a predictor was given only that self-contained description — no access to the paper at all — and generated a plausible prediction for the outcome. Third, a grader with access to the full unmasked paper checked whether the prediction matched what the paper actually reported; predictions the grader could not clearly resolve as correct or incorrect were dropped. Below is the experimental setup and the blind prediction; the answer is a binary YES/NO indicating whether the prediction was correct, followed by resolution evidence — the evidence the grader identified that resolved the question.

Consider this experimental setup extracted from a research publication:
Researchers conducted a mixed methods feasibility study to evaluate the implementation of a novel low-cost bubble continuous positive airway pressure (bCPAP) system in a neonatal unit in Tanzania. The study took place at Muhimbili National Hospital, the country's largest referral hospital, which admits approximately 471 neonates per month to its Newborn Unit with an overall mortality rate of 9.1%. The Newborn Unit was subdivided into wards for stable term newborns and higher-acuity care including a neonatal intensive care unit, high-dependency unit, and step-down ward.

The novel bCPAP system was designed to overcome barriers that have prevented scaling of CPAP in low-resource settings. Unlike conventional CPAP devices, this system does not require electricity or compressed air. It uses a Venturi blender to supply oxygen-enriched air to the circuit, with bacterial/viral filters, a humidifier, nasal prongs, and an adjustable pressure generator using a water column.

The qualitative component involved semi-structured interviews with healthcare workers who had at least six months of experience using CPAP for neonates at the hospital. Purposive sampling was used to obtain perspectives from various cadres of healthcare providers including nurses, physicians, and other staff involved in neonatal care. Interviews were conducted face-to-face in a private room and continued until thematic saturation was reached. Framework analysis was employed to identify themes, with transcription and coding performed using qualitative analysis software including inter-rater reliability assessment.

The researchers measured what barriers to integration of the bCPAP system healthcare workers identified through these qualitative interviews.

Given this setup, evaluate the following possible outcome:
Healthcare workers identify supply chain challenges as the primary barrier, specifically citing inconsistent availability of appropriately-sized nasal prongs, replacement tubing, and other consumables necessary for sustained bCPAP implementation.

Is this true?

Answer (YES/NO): NO